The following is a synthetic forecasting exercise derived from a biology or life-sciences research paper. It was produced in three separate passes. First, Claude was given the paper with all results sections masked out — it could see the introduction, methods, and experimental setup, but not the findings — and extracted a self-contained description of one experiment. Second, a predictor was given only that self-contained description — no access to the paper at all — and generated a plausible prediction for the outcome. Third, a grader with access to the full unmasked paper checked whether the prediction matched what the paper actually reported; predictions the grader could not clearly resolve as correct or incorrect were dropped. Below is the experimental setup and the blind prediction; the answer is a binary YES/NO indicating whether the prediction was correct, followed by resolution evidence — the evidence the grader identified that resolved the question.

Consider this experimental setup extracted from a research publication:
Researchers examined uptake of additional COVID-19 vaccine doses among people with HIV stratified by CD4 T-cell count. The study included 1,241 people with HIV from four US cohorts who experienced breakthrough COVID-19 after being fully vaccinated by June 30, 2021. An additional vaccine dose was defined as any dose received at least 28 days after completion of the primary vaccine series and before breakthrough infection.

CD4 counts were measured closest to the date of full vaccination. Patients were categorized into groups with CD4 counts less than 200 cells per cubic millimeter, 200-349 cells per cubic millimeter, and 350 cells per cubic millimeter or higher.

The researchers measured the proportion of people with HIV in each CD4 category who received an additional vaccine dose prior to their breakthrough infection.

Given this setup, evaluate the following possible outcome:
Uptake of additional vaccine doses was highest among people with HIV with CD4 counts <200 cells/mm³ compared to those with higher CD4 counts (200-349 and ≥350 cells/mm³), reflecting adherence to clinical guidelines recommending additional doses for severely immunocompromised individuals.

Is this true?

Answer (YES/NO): NO